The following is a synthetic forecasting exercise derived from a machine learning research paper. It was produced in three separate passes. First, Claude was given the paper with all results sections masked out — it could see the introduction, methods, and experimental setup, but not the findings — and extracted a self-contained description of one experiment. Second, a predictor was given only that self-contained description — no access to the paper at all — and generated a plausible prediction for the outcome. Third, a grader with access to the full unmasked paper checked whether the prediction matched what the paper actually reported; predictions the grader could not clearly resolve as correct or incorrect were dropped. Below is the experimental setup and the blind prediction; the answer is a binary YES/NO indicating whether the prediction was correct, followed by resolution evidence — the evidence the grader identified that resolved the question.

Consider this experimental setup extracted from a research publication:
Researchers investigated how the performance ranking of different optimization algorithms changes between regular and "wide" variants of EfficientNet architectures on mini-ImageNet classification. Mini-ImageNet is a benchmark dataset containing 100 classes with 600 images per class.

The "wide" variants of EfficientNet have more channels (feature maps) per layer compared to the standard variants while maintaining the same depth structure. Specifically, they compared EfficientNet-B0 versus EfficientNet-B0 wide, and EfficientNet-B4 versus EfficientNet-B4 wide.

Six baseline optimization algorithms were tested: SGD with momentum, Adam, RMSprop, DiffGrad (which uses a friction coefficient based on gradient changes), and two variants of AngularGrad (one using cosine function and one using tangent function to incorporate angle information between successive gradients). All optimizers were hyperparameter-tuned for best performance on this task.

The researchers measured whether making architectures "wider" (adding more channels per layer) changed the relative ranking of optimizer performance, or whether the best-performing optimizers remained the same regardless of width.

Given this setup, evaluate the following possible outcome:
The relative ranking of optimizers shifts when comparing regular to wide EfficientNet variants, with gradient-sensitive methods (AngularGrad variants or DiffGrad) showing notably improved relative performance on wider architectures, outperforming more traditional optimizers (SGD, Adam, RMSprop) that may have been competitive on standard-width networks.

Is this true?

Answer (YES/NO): NO